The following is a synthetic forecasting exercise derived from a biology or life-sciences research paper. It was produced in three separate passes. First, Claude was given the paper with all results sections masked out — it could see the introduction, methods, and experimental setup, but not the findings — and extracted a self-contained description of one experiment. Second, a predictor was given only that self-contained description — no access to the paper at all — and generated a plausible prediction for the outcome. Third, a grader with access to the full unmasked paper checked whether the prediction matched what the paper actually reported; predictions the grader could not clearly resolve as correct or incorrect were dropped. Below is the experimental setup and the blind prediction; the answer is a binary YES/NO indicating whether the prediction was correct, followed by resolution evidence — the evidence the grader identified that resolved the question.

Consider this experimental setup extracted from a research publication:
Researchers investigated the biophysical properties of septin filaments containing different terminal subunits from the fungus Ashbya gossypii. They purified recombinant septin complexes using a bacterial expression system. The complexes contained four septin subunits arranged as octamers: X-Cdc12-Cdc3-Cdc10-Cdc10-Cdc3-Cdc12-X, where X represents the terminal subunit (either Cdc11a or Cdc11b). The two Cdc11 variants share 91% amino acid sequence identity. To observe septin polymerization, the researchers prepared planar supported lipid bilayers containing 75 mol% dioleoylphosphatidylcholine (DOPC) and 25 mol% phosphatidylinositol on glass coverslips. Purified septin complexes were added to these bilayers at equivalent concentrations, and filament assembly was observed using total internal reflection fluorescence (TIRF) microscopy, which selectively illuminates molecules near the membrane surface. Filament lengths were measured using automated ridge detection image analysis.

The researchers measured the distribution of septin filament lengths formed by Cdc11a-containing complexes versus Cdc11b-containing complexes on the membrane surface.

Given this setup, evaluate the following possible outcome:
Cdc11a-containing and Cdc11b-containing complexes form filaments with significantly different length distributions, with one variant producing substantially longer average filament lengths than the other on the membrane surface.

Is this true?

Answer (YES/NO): YES